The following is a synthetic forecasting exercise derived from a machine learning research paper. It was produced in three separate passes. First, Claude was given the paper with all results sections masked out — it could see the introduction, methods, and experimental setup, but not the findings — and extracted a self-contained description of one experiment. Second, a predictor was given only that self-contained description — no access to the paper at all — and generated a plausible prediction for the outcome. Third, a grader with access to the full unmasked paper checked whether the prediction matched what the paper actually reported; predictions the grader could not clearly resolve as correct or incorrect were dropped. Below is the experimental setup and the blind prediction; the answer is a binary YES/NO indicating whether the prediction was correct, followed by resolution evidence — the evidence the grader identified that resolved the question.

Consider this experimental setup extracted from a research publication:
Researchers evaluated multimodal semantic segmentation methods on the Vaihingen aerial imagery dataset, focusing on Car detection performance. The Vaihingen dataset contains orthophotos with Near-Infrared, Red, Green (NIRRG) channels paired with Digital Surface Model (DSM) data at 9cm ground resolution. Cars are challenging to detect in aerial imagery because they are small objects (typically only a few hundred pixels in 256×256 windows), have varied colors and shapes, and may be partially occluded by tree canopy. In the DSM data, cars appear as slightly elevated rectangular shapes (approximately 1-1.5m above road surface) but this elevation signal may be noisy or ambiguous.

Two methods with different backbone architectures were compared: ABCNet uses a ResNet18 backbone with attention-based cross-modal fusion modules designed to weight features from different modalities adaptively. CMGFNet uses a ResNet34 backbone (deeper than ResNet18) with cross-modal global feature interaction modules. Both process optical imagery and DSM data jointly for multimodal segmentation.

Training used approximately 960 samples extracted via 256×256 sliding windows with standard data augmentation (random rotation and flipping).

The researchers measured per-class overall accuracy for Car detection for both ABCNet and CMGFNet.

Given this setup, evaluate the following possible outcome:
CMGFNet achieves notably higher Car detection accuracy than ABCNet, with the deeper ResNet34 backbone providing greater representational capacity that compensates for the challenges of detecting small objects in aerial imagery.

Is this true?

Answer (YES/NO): YES